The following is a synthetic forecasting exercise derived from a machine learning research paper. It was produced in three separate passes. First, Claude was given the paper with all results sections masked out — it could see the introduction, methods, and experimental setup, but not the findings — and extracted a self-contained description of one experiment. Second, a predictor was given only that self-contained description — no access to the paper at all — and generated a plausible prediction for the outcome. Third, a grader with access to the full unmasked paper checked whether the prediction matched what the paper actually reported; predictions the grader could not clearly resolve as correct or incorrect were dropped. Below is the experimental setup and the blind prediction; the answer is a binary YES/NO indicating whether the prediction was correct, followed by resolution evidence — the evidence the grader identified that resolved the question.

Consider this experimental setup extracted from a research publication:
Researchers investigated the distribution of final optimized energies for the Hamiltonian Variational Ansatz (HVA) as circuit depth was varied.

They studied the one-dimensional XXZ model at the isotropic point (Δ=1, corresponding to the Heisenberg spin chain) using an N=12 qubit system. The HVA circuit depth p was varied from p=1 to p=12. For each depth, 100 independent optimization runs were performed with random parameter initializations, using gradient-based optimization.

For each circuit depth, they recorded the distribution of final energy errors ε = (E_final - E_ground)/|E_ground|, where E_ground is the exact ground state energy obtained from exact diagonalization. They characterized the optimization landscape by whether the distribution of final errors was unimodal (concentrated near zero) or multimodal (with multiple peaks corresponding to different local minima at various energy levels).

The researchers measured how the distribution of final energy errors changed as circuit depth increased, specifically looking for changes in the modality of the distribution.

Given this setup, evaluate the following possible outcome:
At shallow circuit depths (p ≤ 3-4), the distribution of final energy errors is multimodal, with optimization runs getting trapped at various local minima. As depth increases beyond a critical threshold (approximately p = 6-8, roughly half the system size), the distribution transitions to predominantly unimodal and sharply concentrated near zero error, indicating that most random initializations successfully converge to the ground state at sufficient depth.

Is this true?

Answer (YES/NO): NO